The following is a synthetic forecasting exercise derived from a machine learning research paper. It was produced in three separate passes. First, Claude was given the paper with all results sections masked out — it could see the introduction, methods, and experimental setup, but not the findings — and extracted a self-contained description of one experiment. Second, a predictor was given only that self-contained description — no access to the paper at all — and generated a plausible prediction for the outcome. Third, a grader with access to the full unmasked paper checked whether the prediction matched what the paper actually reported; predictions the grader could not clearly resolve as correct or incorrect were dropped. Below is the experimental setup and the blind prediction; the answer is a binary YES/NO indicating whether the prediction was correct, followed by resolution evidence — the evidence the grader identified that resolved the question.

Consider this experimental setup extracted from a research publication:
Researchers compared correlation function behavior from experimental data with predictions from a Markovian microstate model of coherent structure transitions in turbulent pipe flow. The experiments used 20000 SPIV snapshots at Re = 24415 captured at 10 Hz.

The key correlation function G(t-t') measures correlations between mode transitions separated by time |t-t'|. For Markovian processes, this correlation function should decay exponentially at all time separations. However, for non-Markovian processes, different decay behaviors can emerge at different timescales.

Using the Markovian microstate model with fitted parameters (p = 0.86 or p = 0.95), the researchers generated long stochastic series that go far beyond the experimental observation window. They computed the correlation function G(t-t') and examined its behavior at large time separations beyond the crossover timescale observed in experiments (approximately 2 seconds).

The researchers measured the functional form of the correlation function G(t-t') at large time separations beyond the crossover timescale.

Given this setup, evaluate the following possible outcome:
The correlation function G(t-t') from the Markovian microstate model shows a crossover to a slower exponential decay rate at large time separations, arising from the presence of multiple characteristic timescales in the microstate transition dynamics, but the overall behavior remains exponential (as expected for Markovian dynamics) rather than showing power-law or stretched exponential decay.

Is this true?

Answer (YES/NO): NO